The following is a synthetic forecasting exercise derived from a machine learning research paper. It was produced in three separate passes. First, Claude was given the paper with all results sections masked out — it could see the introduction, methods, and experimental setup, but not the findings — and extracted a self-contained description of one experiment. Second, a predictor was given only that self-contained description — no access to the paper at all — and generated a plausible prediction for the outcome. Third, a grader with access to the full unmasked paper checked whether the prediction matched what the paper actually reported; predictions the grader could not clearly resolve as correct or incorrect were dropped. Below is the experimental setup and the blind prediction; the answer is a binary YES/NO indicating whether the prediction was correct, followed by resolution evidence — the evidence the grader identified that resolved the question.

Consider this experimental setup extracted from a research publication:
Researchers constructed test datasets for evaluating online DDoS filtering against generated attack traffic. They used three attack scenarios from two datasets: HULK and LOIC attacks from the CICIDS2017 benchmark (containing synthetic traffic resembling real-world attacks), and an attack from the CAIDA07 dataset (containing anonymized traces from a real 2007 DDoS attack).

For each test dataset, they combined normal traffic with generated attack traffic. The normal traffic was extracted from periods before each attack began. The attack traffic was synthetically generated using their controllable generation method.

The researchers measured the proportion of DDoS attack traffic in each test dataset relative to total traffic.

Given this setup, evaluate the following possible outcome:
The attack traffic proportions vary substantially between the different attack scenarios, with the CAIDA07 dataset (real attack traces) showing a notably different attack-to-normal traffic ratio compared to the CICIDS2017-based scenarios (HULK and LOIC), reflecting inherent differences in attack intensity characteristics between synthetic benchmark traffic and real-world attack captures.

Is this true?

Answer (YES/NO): NO